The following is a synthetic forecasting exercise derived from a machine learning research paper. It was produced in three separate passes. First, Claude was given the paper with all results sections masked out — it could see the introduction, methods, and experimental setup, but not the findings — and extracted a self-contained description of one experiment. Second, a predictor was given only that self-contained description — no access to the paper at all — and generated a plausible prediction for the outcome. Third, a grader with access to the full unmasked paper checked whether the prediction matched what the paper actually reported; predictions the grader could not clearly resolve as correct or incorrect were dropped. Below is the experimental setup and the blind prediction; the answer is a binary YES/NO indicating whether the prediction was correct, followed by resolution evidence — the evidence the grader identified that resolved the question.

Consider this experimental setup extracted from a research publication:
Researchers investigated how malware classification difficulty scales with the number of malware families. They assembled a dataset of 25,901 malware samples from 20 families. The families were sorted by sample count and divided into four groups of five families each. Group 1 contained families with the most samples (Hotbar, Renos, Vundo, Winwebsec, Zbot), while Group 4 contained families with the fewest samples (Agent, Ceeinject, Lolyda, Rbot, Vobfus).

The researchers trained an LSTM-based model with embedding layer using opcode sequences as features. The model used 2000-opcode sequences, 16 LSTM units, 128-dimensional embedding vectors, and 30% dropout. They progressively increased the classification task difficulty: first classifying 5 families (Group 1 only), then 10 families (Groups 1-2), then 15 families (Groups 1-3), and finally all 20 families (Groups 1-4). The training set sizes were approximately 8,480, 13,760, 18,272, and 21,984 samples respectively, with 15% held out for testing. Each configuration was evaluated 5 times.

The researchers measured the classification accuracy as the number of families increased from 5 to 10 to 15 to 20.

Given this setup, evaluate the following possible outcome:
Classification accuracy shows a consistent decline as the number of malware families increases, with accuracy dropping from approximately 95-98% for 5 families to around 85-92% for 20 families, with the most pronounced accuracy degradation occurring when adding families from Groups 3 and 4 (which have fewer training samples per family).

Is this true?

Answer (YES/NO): NO